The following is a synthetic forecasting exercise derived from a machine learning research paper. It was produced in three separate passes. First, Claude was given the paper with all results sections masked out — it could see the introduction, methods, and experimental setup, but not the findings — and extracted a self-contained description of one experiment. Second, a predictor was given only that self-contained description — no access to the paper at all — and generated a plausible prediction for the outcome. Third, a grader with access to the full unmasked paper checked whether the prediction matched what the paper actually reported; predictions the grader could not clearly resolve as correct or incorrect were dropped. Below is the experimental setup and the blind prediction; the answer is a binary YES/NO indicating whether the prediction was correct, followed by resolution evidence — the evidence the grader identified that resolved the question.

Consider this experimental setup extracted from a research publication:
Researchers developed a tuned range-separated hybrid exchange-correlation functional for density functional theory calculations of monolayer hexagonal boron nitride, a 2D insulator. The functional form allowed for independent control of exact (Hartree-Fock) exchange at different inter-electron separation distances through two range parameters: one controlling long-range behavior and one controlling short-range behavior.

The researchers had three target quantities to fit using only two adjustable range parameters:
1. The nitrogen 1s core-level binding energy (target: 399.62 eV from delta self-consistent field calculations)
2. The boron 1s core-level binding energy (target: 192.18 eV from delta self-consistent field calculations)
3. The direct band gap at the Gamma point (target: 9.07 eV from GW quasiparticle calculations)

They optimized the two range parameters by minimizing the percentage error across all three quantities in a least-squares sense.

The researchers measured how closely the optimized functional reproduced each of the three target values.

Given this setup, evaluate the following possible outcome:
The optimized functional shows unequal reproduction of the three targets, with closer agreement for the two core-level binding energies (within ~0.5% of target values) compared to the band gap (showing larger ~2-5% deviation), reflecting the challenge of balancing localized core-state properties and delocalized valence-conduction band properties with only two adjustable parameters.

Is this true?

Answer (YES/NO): NO